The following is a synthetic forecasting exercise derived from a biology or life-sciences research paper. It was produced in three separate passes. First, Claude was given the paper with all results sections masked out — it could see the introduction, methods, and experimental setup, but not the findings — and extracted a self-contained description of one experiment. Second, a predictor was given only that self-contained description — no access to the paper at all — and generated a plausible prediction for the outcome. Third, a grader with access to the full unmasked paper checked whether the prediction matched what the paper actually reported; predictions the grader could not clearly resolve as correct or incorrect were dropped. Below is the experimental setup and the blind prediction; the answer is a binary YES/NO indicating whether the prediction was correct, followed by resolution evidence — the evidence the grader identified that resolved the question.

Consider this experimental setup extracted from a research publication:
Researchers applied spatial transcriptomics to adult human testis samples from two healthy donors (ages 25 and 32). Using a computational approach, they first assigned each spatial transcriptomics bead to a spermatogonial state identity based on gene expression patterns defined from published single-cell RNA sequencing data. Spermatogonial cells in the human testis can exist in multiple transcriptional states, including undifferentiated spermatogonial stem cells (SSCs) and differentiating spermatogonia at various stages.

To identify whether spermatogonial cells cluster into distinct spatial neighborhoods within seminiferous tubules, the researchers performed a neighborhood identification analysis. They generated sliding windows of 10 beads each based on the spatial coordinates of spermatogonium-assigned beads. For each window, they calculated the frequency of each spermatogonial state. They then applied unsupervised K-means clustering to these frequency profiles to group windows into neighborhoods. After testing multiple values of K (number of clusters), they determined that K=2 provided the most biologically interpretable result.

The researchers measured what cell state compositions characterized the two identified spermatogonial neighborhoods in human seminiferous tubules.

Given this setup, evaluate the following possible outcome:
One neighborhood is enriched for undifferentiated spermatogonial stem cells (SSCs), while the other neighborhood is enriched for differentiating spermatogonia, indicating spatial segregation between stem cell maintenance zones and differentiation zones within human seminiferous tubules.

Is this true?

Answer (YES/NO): YES